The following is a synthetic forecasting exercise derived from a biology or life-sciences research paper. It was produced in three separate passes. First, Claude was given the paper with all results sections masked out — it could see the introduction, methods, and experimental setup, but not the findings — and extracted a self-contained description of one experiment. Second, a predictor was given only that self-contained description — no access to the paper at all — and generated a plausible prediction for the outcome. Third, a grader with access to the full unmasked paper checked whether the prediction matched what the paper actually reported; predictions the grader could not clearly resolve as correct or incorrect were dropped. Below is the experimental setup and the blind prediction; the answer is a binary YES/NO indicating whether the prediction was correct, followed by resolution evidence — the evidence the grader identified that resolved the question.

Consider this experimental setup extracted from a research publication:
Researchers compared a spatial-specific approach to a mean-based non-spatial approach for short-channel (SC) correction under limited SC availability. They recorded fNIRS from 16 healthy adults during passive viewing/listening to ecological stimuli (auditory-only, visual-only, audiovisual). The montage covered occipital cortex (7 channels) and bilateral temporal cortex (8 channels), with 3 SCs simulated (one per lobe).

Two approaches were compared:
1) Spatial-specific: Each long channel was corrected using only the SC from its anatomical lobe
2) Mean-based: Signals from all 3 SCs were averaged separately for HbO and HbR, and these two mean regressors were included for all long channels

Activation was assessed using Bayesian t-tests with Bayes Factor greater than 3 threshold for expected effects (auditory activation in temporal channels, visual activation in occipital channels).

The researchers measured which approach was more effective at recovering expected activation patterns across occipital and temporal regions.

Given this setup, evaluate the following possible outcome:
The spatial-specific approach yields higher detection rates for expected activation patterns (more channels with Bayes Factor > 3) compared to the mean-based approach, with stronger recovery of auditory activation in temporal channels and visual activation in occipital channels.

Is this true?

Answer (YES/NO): NO